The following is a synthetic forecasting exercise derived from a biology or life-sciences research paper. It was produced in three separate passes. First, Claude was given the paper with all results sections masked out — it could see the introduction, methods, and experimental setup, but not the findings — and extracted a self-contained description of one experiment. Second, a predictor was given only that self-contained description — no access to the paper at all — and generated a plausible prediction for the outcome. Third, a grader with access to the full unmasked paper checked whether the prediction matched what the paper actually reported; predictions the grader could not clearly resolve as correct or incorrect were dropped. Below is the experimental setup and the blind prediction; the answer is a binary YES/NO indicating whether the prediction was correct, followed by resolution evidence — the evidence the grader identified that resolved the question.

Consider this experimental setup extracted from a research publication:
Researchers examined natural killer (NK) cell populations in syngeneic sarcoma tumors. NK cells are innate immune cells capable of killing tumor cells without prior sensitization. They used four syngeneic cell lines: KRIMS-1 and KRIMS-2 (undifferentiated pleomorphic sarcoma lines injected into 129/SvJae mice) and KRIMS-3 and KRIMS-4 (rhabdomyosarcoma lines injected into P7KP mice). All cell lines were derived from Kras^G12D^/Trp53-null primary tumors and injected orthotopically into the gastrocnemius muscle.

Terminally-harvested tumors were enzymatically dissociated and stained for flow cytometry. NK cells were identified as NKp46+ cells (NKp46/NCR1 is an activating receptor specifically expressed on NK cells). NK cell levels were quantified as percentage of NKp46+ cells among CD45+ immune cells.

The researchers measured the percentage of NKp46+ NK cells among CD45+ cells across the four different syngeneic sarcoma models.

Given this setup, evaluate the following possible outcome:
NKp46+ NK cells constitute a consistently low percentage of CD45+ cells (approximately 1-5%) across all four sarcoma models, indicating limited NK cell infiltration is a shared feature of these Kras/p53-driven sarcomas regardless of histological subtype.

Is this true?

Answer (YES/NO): YES